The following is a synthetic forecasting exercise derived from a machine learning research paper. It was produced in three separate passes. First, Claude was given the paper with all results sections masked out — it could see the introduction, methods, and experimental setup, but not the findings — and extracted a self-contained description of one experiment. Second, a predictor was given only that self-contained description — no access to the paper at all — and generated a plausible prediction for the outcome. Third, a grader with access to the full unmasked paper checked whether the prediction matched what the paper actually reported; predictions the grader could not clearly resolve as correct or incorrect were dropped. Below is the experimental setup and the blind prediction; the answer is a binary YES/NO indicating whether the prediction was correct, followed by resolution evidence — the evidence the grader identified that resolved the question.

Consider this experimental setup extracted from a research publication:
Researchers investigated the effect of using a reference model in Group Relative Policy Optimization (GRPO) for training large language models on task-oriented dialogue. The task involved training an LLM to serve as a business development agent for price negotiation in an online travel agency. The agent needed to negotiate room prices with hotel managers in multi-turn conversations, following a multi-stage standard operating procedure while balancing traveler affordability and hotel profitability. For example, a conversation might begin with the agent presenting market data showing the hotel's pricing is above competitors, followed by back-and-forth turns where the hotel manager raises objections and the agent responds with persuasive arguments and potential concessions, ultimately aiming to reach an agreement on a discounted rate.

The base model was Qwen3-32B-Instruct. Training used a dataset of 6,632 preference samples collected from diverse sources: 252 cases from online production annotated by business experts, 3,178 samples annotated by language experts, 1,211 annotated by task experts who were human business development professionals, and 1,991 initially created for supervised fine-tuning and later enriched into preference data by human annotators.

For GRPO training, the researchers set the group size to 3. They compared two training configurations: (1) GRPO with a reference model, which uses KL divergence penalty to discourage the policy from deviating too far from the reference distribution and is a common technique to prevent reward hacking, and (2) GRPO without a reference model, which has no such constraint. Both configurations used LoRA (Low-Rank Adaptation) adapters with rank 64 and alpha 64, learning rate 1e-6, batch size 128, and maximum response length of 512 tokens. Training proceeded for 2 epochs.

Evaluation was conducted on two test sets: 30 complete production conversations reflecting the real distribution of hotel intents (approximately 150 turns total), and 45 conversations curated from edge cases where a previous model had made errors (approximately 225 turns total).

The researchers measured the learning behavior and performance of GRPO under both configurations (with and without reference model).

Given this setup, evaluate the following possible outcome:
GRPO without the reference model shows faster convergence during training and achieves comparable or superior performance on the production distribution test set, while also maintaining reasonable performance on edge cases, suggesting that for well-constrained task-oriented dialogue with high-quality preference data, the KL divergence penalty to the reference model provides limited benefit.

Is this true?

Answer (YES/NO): NO